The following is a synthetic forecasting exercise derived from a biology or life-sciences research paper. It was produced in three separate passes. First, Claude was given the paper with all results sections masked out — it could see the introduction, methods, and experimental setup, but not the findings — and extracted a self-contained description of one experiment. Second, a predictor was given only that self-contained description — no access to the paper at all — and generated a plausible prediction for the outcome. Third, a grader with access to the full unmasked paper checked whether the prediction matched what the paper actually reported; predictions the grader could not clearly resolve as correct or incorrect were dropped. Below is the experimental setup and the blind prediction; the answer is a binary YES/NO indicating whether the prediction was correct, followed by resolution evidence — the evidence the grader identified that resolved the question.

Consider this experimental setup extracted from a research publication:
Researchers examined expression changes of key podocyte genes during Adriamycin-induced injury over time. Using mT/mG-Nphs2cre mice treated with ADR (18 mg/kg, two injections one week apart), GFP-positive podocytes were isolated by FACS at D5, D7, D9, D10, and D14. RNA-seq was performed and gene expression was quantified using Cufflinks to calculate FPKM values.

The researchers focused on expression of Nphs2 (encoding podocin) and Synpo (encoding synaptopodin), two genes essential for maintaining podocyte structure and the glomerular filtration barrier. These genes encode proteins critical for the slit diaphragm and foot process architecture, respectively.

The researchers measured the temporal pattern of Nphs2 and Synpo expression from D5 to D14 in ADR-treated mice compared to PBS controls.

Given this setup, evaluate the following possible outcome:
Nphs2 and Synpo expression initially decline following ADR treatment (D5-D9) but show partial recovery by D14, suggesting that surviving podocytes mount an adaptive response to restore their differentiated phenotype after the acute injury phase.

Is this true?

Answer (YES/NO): NO